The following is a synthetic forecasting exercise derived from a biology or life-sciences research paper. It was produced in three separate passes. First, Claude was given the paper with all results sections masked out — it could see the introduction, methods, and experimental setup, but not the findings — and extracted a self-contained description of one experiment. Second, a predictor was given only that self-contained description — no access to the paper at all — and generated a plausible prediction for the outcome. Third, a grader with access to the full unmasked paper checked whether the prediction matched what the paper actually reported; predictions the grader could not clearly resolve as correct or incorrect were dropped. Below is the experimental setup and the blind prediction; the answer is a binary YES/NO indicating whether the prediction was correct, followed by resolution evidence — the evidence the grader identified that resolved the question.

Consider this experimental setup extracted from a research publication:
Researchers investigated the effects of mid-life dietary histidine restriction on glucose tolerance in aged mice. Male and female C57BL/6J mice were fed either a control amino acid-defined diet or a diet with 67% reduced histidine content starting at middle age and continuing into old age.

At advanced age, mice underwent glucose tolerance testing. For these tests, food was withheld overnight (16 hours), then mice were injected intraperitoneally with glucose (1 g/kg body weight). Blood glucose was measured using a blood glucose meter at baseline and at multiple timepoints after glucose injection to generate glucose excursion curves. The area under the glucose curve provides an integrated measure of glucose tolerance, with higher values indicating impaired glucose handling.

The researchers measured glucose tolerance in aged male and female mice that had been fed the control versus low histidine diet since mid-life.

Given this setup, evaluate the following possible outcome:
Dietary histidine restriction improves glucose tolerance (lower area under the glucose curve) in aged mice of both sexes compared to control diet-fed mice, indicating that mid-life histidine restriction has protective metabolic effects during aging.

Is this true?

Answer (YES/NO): NO